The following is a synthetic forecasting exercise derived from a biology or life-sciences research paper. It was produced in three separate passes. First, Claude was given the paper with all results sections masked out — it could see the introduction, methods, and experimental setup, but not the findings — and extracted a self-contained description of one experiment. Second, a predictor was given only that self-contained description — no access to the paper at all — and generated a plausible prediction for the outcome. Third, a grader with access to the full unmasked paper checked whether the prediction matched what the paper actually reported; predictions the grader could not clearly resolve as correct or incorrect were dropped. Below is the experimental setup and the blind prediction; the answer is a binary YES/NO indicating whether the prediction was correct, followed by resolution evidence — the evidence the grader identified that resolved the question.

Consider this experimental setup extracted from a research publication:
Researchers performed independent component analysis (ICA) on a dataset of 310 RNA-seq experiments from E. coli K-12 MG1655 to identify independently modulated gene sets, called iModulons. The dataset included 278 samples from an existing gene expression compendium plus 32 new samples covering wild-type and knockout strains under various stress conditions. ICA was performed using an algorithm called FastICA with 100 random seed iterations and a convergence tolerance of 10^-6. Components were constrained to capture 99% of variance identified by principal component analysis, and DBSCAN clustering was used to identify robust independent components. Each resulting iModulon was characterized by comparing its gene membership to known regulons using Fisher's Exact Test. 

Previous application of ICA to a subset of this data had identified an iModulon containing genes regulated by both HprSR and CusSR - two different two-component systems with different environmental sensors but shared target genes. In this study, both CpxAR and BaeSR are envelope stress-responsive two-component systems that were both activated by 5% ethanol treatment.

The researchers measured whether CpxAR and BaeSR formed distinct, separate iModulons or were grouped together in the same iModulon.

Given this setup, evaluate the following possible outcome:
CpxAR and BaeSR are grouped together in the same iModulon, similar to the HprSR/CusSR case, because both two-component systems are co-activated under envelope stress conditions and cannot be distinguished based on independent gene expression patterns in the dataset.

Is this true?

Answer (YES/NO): NO